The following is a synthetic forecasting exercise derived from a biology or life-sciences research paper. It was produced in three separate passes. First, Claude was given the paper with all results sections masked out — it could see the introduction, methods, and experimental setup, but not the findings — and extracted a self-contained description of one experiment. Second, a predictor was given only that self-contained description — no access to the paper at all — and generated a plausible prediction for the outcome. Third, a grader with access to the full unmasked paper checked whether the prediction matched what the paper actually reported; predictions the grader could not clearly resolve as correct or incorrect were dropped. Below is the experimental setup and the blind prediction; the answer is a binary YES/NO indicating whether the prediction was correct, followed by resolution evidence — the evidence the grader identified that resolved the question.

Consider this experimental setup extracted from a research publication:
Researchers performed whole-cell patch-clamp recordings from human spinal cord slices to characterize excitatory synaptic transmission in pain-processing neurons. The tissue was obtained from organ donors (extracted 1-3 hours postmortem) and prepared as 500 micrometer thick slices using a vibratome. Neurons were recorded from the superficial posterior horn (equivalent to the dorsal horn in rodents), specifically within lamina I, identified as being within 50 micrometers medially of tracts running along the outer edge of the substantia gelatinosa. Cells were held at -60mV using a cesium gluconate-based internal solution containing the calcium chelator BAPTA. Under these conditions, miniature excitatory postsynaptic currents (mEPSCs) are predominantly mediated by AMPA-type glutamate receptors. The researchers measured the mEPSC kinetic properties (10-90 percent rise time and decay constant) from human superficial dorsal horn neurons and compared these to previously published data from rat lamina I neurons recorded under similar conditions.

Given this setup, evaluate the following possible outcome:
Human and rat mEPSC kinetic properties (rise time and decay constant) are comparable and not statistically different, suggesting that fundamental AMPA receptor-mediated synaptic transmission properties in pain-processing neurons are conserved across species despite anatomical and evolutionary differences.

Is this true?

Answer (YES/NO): NO